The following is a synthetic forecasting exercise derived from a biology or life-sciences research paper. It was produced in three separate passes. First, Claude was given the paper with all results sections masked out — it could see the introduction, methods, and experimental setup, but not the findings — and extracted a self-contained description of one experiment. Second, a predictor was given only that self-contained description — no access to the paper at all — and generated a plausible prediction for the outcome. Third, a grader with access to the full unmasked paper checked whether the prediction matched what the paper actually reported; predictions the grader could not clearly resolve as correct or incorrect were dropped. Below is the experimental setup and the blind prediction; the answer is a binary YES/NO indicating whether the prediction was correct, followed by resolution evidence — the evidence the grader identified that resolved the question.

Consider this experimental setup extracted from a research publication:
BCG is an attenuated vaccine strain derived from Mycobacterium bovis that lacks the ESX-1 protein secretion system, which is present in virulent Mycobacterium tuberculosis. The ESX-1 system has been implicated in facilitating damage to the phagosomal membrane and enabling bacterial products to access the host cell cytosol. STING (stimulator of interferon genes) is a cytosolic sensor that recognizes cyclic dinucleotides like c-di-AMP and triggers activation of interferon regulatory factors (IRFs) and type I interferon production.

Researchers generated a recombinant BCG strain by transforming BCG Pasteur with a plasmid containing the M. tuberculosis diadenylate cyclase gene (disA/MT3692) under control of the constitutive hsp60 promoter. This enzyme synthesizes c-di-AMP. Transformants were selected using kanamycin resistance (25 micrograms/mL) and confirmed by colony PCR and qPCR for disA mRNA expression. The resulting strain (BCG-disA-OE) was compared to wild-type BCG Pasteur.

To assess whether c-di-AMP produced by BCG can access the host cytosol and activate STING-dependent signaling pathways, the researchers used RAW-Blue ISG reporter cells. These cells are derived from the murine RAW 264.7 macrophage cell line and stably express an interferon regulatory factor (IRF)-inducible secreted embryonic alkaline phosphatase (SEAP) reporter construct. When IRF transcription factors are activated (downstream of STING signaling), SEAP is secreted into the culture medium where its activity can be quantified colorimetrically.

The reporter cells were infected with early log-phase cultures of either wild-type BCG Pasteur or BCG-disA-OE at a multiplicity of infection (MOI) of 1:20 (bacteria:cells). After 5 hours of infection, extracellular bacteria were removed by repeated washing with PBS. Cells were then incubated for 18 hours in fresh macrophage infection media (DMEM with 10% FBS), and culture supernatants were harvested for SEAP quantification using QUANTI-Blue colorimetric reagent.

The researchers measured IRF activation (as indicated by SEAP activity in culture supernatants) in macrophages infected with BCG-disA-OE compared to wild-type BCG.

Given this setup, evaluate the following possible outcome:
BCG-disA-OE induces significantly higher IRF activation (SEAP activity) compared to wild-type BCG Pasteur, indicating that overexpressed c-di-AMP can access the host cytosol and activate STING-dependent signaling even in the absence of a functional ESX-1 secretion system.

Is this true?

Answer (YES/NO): YES